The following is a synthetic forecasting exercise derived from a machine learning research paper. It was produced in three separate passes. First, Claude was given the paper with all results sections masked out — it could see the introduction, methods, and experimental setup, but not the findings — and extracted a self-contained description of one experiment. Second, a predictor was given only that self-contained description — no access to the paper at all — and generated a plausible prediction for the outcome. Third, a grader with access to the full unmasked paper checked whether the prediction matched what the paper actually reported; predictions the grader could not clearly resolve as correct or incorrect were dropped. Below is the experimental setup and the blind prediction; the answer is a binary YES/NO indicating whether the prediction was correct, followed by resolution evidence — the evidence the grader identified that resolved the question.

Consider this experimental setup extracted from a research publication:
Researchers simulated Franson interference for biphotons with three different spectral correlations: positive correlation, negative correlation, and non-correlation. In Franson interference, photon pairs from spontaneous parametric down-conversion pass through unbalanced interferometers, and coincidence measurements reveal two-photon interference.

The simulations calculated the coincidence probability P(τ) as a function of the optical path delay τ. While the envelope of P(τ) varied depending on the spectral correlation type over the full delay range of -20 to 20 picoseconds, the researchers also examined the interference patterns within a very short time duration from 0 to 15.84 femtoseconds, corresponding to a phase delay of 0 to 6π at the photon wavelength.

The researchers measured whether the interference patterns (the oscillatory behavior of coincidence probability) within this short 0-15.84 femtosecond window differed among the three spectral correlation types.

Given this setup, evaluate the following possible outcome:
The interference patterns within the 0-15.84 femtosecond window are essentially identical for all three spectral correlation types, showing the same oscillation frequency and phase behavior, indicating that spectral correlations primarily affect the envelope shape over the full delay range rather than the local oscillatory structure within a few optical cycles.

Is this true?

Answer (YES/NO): YES